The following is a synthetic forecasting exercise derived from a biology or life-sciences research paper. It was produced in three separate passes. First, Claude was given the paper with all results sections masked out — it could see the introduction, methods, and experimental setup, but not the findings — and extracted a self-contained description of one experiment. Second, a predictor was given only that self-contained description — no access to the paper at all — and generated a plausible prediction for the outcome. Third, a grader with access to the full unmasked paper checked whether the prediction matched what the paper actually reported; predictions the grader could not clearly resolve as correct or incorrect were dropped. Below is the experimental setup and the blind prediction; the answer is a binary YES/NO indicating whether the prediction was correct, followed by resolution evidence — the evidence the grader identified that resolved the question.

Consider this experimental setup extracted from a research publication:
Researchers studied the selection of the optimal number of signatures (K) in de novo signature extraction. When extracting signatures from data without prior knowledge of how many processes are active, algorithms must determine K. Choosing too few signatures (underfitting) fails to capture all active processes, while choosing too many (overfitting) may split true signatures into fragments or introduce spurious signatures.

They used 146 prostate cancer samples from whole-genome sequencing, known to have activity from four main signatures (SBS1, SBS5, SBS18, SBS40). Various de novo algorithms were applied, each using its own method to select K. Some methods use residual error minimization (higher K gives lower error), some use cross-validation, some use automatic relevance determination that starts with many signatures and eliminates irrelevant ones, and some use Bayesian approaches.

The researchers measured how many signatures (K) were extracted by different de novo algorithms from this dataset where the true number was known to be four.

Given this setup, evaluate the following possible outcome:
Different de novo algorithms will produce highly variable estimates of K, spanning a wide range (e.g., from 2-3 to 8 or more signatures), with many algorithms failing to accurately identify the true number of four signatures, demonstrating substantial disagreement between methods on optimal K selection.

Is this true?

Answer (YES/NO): NO